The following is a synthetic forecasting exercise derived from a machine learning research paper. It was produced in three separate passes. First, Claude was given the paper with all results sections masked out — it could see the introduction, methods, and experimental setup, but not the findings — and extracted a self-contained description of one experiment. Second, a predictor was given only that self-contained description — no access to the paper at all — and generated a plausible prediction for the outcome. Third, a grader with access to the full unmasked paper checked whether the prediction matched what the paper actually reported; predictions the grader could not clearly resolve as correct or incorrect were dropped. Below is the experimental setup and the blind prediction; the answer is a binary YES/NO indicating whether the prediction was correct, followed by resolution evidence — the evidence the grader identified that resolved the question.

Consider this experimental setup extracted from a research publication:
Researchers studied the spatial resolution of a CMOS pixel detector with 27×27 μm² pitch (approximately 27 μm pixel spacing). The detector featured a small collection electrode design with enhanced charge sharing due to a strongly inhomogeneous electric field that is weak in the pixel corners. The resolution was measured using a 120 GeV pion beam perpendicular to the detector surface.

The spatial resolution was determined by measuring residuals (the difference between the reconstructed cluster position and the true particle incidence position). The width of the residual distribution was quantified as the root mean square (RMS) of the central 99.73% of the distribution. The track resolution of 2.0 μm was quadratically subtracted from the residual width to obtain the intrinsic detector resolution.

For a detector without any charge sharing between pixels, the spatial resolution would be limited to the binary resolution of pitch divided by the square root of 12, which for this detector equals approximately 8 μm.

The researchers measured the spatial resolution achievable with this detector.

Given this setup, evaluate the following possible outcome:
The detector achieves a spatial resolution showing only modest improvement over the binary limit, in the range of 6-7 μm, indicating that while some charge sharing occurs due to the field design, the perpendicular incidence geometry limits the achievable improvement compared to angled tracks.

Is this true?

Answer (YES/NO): NO